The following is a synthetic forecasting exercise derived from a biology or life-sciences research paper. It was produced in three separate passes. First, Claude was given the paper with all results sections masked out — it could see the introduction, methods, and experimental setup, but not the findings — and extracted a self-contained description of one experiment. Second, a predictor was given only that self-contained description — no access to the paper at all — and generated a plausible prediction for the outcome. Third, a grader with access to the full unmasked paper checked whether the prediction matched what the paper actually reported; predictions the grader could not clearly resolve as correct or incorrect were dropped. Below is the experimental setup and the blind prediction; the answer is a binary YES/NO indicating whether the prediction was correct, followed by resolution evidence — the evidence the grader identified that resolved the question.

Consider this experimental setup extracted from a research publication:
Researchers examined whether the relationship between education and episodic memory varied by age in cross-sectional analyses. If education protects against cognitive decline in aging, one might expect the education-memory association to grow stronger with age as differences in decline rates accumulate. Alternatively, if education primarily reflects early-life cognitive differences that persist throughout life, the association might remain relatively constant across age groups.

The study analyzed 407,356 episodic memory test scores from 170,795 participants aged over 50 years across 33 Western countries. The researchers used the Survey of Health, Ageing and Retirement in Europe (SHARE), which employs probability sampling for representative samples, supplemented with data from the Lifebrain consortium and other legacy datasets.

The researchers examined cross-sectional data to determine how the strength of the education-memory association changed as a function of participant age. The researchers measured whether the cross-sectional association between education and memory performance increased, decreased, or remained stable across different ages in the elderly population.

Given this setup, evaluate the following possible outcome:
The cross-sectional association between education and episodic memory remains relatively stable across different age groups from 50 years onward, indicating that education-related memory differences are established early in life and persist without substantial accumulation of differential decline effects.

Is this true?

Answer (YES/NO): YES